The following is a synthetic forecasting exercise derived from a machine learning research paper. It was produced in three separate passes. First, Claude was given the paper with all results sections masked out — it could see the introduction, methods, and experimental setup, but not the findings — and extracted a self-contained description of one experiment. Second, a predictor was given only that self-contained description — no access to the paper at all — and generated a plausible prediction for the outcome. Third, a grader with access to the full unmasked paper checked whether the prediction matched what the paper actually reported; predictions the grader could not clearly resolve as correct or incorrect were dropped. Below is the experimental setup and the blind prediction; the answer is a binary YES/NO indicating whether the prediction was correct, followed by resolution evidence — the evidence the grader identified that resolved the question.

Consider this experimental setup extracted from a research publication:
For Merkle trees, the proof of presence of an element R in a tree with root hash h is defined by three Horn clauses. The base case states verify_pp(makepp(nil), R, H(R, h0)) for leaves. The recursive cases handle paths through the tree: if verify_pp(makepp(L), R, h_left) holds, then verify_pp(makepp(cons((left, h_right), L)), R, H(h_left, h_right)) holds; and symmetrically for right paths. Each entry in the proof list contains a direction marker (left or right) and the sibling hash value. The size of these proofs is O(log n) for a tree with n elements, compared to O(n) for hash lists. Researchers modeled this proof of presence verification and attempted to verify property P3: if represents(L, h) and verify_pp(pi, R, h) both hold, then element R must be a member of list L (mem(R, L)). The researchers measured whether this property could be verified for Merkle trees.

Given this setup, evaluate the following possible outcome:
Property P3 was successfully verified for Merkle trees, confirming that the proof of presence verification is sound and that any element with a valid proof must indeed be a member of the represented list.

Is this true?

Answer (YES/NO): YES